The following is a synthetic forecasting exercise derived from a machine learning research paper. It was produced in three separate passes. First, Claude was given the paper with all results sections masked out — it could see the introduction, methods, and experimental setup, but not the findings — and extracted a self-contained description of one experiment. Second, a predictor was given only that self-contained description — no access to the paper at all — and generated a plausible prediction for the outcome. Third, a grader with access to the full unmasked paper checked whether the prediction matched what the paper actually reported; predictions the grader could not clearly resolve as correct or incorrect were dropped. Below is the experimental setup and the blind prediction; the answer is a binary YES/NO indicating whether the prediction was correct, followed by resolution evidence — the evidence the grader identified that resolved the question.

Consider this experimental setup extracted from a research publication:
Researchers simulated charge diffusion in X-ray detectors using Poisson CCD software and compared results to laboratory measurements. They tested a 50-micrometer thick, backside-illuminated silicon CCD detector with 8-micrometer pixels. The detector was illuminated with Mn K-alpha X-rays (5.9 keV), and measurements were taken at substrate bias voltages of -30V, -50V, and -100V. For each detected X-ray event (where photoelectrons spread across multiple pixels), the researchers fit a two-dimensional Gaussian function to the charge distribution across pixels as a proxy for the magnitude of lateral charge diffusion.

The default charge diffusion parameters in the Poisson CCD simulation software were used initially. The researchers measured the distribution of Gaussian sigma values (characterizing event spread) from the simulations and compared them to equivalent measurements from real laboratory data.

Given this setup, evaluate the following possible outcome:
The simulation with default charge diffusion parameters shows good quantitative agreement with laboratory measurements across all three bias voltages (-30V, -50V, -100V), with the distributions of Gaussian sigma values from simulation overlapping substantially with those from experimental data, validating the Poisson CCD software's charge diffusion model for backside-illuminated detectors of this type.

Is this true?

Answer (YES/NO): NO